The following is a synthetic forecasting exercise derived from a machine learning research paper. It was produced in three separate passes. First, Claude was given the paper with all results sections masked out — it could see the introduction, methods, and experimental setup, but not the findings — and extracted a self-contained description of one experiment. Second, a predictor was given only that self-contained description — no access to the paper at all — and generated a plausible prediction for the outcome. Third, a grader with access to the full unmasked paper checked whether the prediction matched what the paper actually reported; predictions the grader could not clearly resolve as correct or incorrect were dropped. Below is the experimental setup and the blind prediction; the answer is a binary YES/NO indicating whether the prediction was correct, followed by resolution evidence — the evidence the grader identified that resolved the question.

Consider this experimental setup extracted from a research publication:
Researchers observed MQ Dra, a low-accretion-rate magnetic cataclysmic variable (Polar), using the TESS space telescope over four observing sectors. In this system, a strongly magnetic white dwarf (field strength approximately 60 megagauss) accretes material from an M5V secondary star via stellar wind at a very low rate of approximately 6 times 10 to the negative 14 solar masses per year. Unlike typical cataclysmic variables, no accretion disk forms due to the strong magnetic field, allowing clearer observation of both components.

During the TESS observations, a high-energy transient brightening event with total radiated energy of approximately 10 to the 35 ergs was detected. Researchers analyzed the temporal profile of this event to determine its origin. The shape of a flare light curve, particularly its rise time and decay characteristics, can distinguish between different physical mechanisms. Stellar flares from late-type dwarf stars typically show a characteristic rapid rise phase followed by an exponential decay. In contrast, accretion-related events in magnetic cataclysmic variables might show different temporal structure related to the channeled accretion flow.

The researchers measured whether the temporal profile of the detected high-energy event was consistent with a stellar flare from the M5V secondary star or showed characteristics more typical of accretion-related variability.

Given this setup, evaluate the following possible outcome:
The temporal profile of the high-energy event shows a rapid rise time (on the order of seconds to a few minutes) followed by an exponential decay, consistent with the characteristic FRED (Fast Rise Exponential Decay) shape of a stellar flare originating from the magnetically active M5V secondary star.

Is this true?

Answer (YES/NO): YES